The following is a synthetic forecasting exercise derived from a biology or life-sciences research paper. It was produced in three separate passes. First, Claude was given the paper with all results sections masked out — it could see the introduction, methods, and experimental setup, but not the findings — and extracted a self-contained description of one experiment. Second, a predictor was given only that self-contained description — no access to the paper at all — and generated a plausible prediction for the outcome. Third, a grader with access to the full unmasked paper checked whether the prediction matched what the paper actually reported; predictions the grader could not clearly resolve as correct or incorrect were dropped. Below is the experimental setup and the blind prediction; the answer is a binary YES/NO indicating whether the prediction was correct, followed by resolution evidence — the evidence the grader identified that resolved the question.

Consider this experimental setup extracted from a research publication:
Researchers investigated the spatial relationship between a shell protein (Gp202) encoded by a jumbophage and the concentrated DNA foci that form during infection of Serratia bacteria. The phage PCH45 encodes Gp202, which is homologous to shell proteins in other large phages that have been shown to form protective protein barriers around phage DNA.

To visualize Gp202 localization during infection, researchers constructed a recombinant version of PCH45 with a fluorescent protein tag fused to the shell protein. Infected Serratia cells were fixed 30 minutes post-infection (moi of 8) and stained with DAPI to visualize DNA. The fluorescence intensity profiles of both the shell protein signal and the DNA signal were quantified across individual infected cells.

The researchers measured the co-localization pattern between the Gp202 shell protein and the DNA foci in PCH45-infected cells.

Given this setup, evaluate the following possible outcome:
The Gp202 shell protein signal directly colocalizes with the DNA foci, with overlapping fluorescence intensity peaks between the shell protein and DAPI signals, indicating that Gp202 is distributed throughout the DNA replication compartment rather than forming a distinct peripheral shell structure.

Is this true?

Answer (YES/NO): NO